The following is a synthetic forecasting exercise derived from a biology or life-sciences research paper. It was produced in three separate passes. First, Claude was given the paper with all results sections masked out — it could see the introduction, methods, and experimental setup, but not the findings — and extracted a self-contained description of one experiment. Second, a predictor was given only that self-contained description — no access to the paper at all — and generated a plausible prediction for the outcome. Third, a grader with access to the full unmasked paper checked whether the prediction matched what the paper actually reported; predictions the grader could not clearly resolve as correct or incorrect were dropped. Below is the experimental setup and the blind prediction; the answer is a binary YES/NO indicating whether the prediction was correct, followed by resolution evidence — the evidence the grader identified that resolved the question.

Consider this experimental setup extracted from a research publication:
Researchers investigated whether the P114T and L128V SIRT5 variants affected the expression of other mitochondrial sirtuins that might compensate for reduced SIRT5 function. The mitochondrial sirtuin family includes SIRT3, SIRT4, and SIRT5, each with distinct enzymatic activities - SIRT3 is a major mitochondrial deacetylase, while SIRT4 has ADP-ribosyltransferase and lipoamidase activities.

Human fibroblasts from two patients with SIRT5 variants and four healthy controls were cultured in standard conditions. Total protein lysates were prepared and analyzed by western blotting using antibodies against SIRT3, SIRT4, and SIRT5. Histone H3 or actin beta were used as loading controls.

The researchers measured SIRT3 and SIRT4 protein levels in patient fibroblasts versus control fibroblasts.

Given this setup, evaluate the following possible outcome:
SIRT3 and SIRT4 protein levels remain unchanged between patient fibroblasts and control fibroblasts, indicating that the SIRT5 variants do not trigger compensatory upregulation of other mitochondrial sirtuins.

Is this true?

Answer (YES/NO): YES